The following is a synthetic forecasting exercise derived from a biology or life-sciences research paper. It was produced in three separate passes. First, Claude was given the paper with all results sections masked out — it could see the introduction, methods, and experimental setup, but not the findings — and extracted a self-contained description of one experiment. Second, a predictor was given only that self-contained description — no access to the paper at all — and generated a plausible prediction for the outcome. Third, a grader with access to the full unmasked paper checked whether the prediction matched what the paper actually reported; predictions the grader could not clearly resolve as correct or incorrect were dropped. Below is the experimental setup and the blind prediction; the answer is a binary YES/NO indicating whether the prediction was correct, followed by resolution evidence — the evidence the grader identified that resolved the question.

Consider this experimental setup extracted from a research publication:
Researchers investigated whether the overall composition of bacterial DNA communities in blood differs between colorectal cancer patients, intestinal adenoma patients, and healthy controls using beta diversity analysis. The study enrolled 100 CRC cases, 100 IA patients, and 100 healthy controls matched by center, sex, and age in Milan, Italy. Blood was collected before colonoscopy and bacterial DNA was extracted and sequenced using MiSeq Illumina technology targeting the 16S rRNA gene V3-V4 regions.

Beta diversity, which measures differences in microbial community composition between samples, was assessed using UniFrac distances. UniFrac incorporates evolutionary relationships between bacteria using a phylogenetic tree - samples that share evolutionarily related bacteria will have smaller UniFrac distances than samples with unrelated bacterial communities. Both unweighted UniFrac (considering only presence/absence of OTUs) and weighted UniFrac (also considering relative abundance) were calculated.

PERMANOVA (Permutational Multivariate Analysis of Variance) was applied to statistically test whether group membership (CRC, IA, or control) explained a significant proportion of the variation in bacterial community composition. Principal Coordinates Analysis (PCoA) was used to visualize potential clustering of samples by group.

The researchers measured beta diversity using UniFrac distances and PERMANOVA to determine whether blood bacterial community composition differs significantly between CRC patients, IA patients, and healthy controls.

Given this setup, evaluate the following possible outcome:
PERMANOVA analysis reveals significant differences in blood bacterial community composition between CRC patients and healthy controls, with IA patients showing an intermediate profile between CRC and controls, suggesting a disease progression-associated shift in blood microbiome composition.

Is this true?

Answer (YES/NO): NO